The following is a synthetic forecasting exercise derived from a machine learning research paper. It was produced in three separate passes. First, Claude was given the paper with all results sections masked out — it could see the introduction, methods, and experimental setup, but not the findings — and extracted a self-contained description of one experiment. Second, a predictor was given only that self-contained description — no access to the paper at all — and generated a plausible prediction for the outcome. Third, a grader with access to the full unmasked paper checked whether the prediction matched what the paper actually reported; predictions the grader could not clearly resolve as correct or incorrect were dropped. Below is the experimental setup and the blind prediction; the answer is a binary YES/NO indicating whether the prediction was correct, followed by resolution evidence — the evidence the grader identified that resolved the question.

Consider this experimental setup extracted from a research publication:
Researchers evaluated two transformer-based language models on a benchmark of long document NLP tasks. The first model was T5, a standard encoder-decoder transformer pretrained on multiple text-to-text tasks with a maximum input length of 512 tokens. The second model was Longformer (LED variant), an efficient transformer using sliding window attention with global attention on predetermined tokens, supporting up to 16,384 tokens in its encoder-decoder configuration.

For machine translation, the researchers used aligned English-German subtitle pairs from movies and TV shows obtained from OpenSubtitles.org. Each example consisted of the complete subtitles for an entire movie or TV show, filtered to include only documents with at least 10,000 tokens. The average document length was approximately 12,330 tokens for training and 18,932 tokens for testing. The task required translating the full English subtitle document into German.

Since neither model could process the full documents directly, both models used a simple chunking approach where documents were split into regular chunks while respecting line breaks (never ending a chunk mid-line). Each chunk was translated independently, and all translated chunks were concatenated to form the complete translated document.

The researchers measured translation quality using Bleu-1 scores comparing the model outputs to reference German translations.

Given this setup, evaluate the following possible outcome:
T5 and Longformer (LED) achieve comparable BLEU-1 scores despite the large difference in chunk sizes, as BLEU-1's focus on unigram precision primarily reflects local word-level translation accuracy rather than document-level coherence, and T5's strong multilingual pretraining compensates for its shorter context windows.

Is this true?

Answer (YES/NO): NO